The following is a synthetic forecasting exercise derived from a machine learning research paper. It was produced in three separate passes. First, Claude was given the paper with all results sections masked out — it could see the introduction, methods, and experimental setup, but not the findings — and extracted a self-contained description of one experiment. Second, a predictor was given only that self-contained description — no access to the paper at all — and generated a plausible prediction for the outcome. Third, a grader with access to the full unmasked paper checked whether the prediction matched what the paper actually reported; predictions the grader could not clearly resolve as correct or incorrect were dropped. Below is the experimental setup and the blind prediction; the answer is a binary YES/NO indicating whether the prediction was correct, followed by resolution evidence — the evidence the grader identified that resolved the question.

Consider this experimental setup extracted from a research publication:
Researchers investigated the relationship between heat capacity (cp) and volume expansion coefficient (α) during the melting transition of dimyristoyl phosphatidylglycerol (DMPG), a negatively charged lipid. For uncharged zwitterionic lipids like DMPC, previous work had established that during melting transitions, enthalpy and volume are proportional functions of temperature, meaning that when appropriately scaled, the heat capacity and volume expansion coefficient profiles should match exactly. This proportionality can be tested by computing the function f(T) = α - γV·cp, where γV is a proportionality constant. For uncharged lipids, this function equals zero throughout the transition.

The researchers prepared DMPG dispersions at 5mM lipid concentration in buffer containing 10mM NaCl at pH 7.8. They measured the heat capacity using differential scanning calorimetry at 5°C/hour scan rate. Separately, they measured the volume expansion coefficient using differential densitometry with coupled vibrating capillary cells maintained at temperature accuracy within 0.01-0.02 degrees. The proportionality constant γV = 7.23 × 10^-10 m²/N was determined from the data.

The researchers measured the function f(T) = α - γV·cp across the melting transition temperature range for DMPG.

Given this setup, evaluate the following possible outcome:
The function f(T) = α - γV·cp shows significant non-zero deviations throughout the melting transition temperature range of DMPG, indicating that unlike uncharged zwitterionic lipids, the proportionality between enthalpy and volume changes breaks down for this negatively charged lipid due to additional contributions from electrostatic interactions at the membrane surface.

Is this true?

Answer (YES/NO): NO